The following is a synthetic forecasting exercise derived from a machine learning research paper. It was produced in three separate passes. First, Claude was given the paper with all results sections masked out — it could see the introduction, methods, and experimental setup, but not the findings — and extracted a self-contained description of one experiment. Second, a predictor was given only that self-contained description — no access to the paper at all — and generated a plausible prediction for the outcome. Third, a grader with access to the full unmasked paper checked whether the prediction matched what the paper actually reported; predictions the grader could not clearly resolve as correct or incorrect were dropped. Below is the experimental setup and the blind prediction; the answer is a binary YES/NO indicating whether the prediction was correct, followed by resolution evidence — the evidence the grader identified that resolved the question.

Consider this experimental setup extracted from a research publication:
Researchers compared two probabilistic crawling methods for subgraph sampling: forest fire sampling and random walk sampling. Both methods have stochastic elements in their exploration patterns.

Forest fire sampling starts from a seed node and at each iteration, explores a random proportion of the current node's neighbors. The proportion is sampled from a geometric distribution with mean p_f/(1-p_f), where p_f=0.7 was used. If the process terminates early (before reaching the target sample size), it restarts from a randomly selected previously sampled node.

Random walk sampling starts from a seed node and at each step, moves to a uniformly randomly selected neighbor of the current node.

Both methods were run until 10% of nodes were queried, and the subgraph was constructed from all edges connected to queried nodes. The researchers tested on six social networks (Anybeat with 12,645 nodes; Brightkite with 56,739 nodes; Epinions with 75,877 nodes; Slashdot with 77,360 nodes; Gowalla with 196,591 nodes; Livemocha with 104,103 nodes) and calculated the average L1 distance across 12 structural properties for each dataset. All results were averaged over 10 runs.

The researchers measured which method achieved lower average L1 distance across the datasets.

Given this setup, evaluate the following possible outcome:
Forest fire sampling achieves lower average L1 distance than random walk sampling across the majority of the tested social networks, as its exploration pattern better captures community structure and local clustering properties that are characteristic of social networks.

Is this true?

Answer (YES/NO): NO